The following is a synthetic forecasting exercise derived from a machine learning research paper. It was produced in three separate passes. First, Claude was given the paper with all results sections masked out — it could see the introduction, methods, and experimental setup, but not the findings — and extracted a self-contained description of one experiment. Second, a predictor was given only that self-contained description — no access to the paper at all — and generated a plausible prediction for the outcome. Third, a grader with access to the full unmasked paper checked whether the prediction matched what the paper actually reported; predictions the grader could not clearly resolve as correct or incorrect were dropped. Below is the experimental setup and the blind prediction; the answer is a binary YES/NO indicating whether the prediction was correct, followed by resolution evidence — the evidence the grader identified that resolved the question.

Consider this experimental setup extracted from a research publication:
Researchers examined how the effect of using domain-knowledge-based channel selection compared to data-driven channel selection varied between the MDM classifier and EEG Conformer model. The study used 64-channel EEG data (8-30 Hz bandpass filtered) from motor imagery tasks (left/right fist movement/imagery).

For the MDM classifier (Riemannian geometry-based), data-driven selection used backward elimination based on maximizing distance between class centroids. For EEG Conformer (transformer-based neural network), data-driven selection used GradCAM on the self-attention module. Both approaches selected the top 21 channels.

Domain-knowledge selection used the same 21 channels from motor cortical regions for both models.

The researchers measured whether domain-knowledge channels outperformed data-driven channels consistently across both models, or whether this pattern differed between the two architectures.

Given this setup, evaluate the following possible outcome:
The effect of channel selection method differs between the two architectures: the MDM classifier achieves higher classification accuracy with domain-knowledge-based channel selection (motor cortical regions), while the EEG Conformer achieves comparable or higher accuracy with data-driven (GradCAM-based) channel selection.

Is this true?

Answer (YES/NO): NO